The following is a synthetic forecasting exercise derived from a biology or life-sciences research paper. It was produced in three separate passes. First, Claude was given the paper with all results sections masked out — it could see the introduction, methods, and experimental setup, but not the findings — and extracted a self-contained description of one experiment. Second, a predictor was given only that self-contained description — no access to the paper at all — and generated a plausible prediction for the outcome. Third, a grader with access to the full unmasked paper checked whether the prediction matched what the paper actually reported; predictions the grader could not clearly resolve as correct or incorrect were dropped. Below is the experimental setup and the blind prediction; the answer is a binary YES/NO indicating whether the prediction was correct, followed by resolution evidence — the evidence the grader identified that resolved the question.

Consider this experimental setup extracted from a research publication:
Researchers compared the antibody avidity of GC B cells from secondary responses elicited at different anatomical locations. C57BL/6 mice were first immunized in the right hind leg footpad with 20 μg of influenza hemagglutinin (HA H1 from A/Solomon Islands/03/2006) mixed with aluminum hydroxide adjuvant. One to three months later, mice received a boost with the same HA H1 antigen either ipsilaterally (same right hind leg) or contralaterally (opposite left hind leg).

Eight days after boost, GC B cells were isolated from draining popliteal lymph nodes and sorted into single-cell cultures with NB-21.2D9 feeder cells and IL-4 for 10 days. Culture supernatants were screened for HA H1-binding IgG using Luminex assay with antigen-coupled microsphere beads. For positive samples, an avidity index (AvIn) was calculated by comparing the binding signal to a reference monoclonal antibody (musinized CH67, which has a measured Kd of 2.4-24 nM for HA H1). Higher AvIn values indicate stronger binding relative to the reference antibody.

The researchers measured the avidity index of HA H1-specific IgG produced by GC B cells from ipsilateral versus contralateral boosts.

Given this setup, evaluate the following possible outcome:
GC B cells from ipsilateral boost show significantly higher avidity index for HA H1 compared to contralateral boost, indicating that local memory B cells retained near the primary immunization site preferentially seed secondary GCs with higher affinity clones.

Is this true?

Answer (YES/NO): YES